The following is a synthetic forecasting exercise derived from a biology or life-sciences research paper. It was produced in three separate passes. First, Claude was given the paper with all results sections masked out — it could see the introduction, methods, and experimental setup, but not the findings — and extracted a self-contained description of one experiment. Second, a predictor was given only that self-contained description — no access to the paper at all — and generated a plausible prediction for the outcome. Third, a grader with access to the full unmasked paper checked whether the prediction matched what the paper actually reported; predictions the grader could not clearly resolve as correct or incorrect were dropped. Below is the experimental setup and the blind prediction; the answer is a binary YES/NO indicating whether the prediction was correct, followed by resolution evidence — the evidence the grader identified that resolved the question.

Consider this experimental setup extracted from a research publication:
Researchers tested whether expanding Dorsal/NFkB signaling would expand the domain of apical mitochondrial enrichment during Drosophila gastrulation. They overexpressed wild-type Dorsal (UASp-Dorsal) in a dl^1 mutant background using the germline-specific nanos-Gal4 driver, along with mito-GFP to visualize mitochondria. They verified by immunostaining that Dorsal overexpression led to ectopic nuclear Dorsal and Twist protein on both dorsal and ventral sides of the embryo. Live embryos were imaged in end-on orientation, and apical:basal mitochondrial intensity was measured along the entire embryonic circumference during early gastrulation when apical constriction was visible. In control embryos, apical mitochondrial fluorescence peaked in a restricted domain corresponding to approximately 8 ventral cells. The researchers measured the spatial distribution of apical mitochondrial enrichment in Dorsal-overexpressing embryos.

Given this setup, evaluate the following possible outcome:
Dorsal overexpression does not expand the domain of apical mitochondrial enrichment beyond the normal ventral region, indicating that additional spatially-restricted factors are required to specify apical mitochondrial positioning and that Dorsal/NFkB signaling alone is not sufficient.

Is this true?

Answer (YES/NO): NO